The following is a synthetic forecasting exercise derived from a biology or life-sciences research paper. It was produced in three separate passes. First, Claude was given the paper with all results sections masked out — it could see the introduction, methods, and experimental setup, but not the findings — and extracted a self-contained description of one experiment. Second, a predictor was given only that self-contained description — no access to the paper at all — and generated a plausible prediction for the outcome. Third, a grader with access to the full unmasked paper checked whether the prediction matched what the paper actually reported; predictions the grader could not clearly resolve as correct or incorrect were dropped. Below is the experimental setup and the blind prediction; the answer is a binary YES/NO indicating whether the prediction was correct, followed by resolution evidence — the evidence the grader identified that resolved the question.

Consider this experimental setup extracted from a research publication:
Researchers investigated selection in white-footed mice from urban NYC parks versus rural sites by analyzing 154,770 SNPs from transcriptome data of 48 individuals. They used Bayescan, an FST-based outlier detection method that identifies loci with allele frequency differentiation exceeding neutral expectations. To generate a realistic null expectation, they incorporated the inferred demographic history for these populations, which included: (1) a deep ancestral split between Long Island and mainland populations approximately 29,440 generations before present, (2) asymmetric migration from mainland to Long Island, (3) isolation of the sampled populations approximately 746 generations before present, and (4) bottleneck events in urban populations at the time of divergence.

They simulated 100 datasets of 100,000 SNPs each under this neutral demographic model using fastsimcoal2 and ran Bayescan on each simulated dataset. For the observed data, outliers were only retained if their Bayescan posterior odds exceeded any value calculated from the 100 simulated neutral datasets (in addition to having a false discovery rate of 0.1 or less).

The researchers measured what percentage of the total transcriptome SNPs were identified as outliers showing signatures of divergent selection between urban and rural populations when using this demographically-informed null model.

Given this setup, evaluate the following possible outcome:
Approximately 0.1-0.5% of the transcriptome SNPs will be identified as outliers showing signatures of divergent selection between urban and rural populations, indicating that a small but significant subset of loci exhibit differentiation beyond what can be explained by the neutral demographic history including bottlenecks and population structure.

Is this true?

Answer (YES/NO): NO